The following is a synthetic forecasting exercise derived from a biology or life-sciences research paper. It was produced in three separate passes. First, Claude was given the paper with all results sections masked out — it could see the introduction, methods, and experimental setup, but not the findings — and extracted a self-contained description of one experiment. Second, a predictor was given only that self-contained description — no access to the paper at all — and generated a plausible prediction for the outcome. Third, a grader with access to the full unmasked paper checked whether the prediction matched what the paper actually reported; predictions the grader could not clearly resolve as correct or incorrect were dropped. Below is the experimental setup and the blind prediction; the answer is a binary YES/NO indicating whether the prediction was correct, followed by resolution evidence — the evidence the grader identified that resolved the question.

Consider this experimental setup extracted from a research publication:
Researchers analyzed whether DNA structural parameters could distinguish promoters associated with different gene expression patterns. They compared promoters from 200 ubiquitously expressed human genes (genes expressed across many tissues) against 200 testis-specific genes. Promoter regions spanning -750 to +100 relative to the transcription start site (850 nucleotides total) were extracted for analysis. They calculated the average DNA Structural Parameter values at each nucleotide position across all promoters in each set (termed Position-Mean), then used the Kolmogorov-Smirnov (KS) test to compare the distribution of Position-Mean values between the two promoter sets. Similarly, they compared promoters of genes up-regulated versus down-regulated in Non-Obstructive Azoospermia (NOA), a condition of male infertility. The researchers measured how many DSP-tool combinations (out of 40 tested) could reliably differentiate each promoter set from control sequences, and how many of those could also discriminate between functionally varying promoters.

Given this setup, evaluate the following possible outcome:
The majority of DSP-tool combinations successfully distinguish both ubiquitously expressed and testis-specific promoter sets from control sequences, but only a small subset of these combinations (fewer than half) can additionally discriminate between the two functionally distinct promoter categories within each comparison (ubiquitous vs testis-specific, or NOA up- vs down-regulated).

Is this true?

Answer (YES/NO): NO